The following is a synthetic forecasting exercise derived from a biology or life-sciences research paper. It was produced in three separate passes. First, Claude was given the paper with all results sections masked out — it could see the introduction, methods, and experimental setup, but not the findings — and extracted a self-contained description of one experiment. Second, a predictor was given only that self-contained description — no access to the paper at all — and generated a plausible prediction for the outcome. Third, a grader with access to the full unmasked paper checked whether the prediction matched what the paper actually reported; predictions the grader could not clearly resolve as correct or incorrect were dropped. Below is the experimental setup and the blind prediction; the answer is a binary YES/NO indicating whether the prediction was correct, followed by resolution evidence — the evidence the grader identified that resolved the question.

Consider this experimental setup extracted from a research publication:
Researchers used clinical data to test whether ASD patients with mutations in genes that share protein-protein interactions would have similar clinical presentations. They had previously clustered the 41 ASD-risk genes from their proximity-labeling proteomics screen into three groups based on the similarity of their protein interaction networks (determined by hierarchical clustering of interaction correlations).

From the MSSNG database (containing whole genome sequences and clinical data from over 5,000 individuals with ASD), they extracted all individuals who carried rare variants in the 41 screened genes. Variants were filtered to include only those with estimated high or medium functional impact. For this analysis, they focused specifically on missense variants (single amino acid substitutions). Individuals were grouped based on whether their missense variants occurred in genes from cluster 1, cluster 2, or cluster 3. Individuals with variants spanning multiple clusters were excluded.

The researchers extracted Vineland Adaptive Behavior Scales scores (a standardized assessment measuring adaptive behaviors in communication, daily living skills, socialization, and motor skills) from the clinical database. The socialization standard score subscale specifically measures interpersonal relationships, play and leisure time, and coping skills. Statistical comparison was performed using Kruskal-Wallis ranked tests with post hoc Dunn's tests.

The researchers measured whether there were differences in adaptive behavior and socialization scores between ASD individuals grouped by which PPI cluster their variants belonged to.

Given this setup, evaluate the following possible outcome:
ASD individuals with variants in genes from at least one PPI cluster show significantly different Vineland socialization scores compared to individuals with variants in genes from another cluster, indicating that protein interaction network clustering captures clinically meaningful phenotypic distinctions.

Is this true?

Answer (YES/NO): NO